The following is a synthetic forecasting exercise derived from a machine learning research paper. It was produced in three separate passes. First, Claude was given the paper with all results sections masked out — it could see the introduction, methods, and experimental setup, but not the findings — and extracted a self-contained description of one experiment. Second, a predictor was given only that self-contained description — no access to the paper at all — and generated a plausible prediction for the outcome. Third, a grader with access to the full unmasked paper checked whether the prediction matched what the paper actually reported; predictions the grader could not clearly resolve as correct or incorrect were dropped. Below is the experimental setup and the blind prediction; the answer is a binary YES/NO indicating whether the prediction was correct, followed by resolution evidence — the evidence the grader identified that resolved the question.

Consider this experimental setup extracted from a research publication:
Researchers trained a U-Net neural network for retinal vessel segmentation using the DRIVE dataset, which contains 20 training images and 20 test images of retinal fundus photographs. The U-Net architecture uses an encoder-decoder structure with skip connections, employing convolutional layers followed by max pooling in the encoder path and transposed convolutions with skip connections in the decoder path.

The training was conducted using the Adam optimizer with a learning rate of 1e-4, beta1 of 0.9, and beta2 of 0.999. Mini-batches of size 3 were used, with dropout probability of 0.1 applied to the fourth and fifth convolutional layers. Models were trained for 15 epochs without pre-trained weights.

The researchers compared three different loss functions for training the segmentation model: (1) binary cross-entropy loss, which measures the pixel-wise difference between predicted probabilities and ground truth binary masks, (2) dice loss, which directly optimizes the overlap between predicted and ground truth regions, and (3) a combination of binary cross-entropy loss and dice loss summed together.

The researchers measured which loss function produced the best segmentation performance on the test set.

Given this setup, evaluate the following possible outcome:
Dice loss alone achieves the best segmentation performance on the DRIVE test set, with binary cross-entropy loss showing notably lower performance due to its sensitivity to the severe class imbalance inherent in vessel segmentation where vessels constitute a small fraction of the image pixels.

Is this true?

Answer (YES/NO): NO